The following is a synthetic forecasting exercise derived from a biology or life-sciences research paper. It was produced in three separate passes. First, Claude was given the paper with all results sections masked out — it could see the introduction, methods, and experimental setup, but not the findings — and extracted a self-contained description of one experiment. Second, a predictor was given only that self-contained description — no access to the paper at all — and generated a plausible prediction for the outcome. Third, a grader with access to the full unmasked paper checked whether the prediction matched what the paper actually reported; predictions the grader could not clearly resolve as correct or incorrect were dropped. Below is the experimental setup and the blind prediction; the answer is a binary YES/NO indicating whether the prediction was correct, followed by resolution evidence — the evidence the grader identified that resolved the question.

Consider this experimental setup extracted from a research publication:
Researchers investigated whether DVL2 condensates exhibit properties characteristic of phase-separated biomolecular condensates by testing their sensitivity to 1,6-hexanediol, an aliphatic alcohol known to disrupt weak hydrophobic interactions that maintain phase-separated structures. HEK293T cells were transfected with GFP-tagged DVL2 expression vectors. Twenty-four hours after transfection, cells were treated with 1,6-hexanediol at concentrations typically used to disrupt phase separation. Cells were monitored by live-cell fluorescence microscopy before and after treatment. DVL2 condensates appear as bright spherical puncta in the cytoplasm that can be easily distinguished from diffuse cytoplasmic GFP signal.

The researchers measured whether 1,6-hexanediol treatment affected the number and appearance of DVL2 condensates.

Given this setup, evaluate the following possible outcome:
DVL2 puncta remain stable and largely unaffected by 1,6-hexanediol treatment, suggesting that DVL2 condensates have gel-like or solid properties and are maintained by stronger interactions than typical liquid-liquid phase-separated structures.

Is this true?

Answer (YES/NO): NO